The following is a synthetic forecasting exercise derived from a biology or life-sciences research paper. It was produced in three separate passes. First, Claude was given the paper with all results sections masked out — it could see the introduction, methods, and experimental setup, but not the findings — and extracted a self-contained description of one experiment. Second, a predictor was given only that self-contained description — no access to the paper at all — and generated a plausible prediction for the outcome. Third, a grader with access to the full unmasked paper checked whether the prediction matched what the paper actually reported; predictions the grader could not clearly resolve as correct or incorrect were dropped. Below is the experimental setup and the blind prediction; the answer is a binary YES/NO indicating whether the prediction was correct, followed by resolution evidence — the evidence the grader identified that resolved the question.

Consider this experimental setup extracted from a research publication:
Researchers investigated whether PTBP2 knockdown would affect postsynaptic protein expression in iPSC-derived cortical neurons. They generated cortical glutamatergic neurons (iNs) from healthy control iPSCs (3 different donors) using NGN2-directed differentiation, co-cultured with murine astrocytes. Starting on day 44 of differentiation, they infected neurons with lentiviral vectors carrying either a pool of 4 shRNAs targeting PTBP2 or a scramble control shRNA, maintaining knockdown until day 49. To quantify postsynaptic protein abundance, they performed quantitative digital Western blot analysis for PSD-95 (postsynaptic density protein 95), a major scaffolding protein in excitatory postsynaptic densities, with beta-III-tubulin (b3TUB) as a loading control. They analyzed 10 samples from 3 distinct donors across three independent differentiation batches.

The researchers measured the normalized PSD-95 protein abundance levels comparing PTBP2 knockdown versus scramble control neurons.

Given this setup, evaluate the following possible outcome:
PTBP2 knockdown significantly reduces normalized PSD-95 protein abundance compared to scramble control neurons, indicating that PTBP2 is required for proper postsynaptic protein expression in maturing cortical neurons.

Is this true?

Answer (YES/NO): NO